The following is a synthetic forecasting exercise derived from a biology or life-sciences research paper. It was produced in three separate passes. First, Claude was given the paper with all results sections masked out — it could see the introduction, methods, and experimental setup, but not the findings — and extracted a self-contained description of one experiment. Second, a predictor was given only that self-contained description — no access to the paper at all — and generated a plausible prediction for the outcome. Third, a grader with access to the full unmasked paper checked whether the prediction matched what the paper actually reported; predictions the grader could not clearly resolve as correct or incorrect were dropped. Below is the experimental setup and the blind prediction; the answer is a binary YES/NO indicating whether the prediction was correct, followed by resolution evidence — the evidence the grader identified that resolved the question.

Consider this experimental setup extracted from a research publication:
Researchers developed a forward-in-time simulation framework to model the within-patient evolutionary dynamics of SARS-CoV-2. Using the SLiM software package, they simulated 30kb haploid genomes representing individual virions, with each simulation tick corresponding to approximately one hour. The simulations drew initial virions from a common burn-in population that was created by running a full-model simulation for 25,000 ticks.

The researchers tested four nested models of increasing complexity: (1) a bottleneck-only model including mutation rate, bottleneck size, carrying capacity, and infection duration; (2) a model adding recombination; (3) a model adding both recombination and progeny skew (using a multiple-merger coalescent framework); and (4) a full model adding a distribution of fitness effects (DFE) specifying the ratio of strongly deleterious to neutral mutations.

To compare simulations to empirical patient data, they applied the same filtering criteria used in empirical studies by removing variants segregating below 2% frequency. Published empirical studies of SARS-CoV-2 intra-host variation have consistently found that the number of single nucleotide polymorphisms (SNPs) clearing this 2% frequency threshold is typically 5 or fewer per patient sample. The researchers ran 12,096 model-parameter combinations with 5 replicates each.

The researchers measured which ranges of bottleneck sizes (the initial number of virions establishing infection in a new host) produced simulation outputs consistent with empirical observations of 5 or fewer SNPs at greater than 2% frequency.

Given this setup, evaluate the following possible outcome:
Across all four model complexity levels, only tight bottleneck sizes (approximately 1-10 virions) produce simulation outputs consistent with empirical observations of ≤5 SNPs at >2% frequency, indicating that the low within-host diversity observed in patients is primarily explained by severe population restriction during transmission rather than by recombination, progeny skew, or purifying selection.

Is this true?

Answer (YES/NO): NO